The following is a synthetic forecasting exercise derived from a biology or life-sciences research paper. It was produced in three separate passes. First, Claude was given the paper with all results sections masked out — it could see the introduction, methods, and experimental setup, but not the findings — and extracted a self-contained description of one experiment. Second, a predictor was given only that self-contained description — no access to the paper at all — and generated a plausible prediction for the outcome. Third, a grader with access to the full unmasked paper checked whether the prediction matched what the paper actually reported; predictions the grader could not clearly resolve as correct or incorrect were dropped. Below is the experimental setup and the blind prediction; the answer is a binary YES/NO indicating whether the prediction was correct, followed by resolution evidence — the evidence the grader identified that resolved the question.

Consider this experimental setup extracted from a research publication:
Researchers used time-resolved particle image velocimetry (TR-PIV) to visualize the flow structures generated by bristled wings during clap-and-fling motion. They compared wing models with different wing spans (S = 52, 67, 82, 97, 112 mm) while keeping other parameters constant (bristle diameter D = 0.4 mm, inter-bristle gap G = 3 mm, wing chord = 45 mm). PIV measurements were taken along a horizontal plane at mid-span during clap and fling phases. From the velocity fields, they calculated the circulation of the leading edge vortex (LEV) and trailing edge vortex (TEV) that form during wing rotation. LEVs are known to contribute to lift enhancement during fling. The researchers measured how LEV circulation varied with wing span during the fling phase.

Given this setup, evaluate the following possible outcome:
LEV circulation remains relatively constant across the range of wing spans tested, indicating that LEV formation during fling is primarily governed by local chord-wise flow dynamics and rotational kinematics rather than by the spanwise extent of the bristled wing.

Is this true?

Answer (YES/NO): YES